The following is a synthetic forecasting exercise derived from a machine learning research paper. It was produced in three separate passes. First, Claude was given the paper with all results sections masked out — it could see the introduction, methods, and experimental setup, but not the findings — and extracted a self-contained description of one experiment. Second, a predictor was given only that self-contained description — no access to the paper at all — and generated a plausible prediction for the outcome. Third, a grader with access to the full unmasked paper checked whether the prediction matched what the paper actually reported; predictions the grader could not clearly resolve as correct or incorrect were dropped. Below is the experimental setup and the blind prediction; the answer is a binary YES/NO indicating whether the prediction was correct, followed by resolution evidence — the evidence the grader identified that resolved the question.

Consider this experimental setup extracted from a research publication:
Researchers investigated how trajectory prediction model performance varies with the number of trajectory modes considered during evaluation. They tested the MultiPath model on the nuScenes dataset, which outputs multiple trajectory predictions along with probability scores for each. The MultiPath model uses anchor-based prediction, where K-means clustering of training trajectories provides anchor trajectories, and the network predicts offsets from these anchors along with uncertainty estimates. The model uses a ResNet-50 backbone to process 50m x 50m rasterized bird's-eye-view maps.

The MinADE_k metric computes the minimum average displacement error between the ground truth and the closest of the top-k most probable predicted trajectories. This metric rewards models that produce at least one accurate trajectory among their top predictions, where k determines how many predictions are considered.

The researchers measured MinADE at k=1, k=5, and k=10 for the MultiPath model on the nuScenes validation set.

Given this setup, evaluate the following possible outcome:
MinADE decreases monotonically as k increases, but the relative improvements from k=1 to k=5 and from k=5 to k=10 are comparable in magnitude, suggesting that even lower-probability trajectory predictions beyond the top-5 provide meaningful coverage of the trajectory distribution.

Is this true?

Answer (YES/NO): NO